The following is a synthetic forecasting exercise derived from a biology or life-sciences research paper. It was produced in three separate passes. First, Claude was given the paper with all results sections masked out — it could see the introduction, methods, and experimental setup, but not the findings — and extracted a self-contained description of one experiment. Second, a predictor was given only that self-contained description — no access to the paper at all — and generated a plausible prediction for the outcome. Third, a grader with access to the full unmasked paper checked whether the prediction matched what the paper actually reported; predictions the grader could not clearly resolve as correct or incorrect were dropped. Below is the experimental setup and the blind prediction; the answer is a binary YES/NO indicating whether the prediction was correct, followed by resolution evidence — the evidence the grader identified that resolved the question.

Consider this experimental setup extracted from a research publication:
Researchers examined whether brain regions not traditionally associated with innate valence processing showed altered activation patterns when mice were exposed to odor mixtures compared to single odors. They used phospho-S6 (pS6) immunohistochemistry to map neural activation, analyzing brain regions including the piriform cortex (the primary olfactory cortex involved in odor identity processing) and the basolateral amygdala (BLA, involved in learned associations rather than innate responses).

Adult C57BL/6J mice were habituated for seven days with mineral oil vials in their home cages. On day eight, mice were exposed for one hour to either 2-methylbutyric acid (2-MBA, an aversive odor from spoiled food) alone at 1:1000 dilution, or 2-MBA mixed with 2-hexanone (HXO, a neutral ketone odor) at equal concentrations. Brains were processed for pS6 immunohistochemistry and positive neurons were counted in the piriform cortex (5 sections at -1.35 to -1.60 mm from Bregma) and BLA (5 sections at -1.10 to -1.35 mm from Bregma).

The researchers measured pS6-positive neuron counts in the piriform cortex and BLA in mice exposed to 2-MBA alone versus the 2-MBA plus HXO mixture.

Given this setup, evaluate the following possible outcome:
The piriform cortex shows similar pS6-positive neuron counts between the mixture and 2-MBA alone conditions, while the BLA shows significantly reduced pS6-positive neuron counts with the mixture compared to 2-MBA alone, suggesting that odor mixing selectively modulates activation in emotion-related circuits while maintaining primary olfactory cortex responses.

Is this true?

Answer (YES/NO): NO